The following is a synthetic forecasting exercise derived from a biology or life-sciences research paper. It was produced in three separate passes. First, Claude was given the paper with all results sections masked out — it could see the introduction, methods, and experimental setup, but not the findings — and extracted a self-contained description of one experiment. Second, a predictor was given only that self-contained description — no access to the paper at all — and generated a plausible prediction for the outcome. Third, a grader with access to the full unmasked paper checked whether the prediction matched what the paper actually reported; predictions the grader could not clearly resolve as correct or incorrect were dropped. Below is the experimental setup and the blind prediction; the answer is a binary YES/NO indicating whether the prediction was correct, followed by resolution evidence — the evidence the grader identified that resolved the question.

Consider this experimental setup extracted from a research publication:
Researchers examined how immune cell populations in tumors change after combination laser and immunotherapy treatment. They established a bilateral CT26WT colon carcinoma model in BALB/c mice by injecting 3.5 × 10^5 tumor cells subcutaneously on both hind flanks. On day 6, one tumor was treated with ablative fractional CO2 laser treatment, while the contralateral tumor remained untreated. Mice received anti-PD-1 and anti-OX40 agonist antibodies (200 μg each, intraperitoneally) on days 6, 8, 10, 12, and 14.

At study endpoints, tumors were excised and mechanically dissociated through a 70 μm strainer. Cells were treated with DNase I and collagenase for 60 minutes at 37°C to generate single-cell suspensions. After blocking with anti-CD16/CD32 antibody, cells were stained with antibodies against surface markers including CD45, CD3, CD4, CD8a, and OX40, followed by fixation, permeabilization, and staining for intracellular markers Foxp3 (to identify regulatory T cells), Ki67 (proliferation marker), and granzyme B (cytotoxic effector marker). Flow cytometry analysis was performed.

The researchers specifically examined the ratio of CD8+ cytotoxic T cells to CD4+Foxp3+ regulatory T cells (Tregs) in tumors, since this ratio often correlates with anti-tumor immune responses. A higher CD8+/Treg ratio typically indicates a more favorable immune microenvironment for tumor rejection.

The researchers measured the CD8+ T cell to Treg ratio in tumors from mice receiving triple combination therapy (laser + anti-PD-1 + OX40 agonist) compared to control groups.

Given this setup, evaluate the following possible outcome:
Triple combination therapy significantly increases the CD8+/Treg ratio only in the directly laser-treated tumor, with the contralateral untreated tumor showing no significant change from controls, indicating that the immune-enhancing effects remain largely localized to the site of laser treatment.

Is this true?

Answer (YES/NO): NO